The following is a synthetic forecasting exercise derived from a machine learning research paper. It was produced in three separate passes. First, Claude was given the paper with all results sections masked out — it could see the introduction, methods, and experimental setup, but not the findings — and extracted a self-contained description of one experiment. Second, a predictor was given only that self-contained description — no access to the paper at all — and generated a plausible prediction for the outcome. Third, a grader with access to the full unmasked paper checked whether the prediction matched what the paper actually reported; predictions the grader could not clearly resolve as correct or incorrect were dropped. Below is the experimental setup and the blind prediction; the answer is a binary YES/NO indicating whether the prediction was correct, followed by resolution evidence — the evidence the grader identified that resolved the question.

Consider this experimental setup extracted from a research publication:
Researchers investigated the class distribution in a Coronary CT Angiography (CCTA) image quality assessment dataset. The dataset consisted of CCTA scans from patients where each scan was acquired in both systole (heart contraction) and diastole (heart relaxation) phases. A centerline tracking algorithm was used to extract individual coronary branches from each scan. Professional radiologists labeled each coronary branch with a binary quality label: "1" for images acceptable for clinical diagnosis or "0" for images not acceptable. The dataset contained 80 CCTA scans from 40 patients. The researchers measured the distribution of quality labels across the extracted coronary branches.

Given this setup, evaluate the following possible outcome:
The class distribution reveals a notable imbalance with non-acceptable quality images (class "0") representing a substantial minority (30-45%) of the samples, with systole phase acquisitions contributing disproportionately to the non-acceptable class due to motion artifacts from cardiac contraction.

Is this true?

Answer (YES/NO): NO